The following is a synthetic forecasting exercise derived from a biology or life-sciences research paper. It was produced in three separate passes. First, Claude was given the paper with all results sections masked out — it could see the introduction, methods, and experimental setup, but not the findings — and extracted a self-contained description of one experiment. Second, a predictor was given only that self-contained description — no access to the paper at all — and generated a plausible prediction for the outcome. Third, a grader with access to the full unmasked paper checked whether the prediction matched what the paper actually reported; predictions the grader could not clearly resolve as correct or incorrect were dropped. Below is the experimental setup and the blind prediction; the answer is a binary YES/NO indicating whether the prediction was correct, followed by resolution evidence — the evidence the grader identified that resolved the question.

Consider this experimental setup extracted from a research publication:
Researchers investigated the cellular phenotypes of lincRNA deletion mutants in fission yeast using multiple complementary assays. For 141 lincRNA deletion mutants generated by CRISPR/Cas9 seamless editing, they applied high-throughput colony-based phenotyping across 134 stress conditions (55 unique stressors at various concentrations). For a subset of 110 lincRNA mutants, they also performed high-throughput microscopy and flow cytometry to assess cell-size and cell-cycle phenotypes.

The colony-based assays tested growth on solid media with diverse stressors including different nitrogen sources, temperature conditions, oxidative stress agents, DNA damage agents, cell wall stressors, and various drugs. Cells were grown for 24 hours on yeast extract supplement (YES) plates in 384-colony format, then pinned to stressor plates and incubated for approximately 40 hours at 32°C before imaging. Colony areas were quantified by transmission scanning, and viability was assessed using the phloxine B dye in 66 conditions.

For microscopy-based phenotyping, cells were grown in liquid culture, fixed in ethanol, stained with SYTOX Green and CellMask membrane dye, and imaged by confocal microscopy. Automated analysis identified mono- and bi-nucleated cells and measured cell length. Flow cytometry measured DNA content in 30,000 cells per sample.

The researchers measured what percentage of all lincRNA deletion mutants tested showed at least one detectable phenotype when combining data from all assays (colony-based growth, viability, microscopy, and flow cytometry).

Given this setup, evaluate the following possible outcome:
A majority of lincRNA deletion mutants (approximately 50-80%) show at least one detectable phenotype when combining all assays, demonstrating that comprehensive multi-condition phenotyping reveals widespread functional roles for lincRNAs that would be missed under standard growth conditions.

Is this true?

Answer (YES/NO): YES